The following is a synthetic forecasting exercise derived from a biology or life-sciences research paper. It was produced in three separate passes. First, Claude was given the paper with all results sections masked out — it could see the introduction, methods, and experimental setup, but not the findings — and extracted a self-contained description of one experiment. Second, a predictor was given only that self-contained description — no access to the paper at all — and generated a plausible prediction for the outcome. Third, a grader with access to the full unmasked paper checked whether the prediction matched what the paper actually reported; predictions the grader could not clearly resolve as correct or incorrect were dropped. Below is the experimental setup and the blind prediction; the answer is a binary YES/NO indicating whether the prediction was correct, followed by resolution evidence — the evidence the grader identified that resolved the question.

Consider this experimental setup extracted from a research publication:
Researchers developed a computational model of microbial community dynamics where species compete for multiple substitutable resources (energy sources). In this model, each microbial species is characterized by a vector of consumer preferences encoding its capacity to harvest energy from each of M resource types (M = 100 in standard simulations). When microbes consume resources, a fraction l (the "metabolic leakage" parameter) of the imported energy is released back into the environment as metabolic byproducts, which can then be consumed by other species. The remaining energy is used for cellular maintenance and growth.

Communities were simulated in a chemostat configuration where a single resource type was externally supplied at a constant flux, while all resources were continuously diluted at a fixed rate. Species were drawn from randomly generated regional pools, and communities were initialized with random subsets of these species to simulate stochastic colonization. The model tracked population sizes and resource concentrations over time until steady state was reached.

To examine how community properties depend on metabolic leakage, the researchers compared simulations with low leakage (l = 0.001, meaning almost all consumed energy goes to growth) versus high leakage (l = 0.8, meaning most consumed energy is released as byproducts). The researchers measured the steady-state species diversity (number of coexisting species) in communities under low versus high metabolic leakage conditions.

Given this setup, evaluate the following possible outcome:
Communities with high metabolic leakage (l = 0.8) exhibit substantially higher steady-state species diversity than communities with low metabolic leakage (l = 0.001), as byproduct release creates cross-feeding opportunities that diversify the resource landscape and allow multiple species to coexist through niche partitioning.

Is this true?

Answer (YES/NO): YES